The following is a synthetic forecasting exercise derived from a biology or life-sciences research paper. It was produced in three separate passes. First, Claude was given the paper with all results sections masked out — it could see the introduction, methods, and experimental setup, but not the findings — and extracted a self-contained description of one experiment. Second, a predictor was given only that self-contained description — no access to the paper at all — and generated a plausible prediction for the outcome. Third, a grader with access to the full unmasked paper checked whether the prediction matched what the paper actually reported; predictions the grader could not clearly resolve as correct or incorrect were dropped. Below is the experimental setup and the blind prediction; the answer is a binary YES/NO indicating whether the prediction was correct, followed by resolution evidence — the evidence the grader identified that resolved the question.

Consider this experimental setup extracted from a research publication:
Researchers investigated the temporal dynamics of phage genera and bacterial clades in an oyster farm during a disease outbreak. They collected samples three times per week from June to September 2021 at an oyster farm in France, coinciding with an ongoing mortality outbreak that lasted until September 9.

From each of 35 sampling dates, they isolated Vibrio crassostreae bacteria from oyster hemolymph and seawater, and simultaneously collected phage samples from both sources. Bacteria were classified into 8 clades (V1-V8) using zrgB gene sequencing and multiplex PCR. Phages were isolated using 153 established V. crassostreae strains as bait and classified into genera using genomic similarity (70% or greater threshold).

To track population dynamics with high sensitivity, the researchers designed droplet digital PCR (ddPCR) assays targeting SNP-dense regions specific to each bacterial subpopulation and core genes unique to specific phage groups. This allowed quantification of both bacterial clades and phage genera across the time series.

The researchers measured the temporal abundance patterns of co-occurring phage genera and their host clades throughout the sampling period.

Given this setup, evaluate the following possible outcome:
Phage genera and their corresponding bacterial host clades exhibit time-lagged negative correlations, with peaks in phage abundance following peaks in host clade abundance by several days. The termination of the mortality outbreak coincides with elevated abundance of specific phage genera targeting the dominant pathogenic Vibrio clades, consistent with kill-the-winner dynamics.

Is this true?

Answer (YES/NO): NO